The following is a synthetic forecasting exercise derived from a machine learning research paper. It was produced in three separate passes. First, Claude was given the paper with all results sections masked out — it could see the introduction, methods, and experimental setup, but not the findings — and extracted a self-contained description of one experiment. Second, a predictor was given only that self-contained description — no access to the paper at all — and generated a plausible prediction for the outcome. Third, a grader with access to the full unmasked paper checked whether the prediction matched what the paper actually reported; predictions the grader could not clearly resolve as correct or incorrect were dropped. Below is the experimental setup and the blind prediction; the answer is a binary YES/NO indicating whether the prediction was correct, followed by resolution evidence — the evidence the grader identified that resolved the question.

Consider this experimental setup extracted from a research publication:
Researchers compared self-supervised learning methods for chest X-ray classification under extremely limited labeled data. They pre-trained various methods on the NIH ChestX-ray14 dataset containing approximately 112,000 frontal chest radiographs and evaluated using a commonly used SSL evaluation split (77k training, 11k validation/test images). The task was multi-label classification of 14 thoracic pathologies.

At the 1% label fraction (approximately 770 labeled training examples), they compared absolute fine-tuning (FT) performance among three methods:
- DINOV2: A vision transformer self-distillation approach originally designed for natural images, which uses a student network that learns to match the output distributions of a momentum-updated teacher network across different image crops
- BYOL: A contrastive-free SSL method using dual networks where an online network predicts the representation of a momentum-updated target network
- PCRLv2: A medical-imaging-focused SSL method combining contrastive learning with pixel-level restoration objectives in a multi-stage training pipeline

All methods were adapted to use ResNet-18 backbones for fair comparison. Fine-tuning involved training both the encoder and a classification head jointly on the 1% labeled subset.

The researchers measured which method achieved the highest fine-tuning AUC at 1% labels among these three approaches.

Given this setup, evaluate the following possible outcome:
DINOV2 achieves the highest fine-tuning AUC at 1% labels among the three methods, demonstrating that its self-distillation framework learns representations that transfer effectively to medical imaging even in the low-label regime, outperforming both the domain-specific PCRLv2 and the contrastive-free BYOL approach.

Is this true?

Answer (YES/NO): NO